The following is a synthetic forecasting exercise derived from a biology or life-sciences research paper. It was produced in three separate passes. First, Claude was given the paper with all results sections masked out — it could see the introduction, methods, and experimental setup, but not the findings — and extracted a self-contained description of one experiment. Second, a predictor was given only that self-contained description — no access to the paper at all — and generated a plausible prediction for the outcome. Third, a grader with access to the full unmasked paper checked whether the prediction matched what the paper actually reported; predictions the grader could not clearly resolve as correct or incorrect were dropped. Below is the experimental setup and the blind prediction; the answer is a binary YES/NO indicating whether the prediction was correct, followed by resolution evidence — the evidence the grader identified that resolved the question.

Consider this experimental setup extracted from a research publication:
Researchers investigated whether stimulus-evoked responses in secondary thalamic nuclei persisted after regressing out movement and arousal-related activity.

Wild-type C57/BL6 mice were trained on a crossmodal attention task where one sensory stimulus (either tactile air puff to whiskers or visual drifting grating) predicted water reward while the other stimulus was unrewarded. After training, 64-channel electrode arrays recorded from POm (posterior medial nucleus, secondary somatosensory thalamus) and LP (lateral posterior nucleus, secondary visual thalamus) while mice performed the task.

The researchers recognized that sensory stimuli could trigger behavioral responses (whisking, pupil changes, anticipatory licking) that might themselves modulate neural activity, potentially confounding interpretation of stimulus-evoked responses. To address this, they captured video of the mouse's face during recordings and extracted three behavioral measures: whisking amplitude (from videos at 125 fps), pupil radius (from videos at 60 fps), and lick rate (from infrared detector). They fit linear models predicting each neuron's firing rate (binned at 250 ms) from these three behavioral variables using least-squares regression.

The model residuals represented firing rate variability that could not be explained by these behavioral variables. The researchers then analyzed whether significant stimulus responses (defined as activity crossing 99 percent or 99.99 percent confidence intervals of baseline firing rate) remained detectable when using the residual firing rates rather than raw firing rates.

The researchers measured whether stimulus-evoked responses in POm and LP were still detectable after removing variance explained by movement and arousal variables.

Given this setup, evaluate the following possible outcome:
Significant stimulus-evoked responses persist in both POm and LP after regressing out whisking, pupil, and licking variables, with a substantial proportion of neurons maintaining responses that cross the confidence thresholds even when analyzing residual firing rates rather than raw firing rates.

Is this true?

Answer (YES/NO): YES